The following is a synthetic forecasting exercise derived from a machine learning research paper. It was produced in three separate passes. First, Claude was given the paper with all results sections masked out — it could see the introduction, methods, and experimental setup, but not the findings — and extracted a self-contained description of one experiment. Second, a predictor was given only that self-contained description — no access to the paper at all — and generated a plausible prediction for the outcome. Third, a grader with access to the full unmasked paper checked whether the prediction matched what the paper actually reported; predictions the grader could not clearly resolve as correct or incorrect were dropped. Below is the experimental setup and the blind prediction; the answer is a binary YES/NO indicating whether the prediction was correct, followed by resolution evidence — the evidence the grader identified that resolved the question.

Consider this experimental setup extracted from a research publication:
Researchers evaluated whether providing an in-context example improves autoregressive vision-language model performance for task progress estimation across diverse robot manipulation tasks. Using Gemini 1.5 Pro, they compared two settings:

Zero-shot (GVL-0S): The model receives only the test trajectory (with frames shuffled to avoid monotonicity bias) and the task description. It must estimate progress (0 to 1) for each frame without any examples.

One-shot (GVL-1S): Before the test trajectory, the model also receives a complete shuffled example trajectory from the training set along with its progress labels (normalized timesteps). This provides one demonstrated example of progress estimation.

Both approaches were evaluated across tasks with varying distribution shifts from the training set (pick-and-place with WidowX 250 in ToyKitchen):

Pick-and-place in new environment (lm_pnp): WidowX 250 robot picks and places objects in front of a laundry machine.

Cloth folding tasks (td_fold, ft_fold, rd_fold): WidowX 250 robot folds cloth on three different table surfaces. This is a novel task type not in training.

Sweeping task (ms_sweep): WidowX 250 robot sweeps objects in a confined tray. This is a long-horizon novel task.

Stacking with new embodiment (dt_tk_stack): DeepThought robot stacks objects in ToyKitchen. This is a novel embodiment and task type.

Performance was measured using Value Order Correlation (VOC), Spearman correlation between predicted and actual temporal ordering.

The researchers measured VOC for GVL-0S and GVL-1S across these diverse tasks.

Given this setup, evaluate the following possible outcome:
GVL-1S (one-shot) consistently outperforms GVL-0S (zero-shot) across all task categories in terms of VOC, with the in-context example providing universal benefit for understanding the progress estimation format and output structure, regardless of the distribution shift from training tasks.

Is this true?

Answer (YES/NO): NO